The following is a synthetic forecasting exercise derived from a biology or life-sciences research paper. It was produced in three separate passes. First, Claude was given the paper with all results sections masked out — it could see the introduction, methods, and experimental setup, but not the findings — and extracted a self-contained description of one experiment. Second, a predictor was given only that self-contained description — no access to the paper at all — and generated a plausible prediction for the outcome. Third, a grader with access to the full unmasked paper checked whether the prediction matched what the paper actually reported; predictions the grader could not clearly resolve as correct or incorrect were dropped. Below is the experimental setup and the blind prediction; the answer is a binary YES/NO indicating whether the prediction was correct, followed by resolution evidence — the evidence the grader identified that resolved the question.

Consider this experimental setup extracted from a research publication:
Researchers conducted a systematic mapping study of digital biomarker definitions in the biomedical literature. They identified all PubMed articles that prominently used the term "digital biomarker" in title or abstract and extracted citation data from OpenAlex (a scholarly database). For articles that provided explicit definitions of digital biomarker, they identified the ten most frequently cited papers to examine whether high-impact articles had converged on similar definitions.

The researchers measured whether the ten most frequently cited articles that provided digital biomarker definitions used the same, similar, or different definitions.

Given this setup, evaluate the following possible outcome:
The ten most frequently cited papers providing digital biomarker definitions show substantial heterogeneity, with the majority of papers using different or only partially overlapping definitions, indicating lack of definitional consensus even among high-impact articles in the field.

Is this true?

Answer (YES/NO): YES